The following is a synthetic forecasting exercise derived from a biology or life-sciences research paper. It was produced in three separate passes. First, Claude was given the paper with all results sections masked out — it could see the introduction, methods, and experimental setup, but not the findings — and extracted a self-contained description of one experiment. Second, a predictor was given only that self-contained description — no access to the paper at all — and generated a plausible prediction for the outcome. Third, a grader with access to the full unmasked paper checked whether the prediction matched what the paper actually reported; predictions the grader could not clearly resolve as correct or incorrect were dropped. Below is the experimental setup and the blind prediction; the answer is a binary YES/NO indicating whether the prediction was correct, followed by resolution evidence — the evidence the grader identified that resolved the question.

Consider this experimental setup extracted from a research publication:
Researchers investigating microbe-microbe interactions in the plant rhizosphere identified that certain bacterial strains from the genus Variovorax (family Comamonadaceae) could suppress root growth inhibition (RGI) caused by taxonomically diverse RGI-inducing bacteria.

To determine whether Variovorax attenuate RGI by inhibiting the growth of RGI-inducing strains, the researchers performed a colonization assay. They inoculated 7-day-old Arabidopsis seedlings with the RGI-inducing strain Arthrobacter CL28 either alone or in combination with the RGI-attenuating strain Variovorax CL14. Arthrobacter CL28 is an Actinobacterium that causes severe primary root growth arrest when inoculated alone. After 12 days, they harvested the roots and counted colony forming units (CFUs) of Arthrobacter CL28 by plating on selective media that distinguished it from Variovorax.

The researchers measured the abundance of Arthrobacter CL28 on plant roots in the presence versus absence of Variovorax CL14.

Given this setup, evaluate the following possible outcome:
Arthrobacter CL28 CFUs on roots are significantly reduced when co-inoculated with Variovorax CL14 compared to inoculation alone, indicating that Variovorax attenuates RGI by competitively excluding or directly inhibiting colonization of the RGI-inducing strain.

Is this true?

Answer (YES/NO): NO